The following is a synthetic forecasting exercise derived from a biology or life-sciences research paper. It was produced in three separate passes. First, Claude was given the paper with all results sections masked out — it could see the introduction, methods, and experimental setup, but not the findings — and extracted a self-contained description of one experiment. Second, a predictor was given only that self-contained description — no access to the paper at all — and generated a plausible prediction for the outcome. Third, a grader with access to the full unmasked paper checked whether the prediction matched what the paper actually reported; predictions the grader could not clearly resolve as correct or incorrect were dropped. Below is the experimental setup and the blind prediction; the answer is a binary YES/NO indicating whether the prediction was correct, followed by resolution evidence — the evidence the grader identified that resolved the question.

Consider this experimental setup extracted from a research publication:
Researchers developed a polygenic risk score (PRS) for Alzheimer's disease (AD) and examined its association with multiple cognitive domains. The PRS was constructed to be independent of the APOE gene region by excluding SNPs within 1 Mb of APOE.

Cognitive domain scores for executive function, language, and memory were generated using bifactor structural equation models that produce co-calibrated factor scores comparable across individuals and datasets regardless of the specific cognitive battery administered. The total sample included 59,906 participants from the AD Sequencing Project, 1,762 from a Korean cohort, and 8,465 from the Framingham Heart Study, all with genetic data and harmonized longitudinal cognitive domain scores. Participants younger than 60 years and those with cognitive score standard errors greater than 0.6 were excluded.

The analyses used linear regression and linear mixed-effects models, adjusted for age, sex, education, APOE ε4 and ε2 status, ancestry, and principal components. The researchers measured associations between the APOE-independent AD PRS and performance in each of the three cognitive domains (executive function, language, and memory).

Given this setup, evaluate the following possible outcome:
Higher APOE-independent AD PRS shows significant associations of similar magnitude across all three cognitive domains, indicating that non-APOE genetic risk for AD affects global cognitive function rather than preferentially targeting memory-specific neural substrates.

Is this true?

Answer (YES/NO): NO